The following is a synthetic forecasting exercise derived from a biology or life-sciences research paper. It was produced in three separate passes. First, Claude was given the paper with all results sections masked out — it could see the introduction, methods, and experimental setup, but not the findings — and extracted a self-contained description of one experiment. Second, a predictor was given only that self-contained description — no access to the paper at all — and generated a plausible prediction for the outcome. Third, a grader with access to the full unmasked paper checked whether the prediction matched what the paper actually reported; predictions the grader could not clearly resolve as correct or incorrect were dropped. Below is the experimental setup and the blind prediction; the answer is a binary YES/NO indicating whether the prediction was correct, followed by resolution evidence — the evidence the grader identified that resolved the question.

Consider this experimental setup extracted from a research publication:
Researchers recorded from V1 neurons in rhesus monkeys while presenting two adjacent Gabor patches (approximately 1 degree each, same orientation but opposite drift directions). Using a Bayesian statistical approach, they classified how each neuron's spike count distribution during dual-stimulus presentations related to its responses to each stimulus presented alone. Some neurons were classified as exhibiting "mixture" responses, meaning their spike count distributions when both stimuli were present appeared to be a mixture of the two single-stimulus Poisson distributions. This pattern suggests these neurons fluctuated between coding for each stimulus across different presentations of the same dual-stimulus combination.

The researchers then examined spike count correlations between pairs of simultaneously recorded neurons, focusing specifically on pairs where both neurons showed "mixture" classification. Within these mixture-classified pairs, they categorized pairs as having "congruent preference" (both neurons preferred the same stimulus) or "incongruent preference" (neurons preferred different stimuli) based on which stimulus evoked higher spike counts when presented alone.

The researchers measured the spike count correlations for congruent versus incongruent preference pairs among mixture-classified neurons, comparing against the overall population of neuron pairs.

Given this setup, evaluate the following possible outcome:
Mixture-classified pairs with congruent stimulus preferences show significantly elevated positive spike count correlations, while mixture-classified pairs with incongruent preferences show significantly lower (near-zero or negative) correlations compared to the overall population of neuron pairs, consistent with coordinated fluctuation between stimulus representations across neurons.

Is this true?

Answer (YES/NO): YES